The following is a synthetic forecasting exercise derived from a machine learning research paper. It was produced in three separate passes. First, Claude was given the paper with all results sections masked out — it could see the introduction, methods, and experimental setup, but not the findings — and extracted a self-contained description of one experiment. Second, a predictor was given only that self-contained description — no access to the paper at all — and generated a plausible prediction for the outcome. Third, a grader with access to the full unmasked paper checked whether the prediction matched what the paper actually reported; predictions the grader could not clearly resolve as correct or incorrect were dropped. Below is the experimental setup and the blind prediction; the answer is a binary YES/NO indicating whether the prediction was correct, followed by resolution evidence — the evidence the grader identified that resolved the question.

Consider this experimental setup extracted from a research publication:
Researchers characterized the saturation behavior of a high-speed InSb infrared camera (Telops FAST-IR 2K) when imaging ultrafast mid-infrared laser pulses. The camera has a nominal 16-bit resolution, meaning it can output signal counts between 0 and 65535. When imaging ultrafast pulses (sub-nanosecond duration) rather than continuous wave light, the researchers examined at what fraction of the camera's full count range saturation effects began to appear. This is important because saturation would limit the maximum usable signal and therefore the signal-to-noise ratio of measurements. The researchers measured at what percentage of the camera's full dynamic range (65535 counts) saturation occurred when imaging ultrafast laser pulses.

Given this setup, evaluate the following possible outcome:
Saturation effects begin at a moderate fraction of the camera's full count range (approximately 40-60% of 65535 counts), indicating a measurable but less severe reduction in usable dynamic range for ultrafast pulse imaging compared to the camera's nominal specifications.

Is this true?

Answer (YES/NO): NO